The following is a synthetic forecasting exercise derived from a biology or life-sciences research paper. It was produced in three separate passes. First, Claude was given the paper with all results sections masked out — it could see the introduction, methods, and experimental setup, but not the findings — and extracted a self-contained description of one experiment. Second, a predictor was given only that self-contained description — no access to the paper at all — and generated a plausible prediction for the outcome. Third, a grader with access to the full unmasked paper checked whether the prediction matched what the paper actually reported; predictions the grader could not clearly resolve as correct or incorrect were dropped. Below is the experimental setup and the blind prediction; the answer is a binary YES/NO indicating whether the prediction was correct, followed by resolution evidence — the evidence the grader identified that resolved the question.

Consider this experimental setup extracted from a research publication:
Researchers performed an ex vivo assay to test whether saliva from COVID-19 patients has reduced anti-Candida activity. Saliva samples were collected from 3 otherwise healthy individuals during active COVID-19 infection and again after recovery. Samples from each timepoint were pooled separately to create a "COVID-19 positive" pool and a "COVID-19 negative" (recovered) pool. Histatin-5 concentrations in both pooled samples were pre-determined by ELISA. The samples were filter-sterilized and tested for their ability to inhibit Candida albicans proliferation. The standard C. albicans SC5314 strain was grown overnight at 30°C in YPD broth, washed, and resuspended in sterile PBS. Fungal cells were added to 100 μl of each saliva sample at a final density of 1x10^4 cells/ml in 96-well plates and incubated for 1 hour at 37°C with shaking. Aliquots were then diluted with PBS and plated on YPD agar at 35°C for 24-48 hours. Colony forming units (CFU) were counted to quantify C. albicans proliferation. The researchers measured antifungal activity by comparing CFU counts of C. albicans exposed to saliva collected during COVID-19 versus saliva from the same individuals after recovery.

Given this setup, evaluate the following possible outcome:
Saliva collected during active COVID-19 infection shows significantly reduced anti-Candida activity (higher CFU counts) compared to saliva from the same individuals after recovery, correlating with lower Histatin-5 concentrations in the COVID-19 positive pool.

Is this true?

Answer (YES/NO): YES